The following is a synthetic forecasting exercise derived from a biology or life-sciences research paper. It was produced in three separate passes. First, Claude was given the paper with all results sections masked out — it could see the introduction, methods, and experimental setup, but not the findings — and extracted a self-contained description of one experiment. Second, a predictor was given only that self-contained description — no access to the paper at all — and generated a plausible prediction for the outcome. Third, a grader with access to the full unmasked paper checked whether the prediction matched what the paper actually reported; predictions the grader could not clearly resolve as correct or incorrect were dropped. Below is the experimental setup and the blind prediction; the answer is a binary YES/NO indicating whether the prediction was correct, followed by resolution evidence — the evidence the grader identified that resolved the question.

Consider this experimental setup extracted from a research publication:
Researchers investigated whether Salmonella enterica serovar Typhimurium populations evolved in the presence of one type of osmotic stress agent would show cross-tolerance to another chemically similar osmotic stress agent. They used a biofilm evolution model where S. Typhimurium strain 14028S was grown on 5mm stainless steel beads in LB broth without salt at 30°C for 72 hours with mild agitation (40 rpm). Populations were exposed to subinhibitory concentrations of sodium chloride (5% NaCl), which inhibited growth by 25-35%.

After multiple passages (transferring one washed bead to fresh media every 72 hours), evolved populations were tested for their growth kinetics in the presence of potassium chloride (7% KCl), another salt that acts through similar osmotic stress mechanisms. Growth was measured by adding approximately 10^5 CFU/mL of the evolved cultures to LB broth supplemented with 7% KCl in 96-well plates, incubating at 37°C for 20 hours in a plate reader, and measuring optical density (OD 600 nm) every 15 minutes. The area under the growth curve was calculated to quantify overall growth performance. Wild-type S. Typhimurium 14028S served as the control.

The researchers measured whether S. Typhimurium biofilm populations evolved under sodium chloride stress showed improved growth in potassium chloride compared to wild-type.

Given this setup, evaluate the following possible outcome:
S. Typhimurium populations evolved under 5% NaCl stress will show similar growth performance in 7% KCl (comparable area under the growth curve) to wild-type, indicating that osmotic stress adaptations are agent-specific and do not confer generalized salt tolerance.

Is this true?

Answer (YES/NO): YES